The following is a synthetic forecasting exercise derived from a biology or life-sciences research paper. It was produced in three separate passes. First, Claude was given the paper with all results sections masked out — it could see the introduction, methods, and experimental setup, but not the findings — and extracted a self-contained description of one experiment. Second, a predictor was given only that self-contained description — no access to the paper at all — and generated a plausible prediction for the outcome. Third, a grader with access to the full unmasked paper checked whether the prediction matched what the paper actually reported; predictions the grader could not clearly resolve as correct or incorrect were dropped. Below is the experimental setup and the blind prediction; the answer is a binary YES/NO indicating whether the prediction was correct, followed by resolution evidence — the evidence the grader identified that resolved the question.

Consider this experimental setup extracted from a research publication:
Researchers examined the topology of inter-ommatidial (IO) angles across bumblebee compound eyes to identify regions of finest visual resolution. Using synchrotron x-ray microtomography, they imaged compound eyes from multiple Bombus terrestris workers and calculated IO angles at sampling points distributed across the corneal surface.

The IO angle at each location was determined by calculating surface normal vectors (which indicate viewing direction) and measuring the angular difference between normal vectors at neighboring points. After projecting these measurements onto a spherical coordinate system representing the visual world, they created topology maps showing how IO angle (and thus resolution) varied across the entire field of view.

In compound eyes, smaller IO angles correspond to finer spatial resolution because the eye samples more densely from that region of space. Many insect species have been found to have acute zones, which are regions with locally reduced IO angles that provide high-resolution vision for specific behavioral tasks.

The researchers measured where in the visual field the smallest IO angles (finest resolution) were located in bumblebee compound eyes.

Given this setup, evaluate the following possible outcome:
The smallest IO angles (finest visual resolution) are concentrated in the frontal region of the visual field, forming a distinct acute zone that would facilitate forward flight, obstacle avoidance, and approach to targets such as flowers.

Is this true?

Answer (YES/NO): NO